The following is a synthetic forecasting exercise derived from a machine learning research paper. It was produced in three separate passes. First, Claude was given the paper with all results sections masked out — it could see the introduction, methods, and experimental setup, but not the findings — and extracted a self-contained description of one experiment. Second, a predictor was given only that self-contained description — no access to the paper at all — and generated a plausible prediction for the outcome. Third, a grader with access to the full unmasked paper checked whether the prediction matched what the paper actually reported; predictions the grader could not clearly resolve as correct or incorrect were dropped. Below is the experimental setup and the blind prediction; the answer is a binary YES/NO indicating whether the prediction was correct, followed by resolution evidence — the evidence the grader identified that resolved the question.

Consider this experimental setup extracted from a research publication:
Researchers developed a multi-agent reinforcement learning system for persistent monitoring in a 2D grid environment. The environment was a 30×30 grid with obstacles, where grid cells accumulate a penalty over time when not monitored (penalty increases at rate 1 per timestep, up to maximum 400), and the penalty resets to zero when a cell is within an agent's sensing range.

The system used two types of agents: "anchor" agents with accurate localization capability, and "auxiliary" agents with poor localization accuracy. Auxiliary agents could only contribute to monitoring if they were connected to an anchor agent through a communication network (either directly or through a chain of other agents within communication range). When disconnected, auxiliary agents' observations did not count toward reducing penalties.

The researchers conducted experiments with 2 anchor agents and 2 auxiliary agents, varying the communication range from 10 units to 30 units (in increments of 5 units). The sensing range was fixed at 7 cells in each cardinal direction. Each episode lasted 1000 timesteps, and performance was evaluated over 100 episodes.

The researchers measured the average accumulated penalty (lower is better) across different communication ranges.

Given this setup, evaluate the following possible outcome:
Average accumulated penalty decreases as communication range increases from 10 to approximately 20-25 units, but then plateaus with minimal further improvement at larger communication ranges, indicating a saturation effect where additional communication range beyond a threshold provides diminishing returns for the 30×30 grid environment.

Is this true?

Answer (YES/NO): YES